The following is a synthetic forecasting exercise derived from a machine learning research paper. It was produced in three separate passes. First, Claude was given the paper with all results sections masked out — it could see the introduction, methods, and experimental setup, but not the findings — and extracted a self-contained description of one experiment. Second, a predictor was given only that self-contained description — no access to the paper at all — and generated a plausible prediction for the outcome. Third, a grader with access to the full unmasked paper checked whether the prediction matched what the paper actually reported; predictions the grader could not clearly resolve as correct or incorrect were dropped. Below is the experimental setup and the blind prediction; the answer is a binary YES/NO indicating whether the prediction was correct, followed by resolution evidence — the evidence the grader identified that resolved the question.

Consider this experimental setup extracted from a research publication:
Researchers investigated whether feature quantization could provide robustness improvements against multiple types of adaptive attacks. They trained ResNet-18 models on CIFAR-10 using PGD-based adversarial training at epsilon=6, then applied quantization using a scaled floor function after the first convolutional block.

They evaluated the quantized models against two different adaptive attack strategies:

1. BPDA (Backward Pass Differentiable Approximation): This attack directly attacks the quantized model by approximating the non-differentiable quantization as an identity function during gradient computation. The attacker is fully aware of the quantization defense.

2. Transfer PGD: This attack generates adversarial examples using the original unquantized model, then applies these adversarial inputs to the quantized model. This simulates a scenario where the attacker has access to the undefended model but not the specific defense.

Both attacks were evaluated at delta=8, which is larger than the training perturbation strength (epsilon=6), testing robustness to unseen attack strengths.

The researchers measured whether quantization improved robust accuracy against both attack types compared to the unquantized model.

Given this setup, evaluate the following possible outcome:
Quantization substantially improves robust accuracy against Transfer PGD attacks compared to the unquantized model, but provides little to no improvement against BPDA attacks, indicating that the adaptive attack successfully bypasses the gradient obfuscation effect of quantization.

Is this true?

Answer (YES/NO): NO